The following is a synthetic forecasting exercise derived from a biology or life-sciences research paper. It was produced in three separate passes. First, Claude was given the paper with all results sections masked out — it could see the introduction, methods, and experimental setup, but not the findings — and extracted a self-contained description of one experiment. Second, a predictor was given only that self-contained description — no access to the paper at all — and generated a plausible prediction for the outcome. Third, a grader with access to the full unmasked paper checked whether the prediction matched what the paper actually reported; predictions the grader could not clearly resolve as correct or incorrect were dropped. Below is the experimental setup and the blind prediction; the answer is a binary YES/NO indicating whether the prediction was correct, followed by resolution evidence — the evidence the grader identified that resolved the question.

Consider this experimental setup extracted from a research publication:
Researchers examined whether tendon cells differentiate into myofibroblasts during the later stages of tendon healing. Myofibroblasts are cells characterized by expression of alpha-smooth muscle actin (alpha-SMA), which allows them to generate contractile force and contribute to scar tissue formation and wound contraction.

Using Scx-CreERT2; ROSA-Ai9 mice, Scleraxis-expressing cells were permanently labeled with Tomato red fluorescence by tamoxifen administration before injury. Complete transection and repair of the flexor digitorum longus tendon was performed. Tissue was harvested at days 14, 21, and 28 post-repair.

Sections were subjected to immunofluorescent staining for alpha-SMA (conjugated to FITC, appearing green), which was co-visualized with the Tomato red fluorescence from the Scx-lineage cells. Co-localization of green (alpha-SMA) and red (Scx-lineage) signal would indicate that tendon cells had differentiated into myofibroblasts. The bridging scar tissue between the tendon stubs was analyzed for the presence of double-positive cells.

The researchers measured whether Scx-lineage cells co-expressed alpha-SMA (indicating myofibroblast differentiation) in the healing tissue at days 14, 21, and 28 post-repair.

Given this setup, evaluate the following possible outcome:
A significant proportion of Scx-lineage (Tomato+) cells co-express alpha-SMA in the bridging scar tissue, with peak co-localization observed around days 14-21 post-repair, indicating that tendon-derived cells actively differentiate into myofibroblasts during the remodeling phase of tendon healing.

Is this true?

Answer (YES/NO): NO